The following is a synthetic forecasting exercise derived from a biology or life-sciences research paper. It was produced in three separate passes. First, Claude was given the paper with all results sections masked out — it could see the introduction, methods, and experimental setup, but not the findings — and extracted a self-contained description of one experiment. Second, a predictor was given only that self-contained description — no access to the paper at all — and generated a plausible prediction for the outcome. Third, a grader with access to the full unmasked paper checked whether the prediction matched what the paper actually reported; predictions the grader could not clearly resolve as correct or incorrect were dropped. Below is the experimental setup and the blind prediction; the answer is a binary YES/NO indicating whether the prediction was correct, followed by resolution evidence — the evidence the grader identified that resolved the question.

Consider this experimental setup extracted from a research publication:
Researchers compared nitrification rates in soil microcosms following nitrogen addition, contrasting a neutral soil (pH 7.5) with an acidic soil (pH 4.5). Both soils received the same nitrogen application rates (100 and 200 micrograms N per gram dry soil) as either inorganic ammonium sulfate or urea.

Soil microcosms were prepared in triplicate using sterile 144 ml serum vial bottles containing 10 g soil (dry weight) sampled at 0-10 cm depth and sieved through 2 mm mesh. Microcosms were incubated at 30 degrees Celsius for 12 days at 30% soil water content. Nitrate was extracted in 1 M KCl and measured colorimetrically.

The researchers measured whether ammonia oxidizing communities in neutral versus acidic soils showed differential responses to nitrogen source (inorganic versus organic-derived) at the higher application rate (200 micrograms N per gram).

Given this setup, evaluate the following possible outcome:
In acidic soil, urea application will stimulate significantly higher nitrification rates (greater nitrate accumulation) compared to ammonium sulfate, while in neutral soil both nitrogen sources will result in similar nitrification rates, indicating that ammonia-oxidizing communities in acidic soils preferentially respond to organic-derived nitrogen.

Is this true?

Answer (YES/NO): YES